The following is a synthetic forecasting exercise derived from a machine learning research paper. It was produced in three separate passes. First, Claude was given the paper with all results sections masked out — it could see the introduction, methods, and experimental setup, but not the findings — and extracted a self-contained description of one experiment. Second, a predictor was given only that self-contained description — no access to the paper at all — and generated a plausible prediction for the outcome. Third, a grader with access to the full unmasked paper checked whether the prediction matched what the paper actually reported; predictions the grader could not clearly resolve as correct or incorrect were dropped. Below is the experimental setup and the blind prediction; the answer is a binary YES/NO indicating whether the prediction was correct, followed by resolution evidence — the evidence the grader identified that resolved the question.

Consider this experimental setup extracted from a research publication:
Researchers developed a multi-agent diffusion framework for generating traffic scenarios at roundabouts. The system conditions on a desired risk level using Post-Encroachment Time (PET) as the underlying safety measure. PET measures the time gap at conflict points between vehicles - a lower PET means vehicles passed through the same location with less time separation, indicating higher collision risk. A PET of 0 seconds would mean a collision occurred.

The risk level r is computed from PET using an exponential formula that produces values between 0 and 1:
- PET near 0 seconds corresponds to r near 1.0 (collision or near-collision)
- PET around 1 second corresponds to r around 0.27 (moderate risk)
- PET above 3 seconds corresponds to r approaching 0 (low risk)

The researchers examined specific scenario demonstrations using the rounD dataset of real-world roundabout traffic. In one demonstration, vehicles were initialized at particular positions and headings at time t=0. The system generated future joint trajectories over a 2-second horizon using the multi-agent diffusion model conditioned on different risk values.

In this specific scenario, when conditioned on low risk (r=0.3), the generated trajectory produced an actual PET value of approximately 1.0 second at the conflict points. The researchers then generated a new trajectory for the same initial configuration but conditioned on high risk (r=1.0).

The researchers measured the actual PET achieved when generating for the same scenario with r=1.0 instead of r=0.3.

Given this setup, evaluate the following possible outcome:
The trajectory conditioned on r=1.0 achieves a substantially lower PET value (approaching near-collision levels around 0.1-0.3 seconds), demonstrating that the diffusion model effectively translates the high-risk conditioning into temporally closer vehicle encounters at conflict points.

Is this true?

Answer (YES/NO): YES